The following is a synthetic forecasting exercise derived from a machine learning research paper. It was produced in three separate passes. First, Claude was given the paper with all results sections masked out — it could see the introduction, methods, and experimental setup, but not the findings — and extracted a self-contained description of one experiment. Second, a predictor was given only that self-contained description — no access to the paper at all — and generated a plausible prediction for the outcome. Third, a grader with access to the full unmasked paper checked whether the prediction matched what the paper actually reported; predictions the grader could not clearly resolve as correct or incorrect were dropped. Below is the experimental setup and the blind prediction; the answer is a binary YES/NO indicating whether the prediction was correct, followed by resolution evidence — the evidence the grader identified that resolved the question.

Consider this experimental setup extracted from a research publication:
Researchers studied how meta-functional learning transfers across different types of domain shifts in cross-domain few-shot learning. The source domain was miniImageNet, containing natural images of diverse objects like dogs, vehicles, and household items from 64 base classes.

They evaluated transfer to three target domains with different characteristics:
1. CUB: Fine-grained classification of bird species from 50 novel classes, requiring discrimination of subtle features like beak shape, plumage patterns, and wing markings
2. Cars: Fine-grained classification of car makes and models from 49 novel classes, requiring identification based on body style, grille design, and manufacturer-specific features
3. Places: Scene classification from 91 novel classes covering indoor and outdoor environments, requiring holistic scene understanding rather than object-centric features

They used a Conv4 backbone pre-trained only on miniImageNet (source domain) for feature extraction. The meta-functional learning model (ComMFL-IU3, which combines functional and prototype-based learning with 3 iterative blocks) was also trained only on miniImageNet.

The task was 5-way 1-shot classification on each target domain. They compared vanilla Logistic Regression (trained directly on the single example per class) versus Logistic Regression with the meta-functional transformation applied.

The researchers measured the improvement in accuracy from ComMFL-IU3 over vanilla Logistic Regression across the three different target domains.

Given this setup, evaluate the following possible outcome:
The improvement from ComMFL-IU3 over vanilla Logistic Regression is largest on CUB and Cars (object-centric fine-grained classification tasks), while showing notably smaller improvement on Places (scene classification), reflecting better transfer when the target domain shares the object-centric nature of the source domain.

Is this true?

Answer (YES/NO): NO